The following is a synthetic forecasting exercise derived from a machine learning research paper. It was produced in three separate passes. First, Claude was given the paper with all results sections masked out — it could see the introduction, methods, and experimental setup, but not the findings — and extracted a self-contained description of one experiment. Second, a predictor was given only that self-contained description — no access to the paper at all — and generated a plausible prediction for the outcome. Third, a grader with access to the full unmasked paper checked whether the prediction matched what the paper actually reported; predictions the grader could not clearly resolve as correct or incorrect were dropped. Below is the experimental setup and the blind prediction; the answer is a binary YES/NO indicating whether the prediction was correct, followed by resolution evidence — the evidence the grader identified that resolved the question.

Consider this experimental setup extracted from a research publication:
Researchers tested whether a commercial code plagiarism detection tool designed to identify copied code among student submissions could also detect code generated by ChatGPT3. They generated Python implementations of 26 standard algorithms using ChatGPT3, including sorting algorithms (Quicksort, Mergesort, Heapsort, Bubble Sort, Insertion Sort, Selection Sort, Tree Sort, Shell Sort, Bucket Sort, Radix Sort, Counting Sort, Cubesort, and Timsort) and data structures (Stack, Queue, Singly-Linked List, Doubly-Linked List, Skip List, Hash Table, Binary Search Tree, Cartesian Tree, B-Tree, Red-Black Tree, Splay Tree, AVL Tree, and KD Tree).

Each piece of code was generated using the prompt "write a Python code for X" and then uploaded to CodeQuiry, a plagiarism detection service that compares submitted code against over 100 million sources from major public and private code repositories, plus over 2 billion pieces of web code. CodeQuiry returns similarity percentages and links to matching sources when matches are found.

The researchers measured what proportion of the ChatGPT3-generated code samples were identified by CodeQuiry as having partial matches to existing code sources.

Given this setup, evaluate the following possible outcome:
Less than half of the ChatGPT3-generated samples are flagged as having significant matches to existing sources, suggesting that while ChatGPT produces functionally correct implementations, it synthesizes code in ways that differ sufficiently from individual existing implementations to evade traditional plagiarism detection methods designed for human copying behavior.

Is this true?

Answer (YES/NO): YES